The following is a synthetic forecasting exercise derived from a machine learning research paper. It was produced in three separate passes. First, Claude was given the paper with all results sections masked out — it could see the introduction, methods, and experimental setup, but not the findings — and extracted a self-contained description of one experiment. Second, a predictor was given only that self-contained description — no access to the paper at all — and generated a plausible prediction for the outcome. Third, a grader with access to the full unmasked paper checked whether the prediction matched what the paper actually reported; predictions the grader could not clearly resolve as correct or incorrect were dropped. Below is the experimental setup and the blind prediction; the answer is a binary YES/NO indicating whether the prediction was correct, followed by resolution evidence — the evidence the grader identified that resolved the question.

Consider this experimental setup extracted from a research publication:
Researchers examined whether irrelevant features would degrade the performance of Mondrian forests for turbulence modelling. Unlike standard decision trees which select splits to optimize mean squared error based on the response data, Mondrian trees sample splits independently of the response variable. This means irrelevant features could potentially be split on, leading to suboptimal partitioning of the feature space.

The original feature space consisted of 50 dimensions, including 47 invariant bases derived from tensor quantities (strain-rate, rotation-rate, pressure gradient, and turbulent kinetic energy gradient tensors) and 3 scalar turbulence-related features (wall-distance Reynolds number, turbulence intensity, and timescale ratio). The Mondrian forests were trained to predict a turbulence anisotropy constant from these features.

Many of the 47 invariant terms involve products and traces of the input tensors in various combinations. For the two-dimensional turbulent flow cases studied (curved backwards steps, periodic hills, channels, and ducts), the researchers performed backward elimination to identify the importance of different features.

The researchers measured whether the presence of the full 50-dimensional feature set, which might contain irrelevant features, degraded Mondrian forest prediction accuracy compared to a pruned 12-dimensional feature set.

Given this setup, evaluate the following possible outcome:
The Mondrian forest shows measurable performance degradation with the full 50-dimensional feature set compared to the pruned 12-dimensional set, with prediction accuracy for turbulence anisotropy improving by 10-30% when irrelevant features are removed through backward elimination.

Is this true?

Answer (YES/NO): NO